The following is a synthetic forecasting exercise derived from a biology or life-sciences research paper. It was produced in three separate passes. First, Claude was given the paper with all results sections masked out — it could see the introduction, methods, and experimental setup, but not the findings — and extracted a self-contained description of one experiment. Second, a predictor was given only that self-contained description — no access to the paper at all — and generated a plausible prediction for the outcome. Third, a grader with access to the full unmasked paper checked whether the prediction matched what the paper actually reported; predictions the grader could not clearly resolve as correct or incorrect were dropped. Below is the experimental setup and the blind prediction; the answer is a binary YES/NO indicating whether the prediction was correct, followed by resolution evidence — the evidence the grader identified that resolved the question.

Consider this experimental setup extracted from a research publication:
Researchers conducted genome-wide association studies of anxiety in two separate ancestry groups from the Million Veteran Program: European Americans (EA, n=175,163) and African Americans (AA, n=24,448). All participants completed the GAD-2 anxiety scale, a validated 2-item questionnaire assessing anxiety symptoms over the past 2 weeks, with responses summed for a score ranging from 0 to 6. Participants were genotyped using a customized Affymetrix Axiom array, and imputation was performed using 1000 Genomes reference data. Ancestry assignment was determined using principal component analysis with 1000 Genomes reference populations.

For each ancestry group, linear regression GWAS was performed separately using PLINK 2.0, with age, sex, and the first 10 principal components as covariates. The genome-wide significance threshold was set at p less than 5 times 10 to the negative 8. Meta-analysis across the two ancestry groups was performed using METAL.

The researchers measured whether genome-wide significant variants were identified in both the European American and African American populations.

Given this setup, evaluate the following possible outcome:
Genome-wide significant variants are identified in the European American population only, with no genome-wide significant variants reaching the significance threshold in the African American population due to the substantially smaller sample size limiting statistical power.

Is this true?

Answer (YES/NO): NO